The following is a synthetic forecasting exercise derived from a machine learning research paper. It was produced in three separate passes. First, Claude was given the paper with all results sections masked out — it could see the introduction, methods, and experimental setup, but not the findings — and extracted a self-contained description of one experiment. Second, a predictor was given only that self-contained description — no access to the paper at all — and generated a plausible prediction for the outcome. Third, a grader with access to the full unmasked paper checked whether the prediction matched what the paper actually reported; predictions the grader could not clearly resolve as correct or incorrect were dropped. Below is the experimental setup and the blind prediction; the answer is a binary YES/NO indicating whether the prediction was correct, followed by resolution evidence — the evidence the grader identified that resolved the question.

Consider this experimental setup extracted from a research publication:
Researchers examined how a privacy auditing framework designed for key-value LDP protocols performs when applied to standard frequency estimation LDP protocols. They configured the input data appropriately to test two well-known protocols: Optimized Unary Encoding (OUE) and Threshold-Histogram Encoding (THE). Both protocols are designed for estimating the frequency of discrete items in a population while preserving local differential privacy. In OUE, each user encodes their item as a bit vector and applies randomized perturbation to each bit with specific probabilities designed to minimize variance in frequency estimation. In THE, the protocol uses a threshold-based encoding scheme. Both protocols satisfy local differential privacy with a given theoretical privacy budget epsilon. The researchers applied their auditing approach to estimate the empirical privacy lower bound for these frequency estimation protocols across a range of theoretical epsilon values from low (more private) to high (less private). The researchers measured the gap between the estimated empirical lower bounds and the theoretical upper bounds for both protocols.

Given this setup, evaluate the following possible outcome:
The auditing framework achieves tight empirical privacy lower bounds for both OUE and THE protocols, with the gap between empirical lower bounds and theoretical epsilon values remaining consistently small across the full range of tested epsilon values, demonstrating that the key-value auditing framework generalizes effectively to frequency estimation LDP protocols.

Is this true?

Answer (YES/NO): NO